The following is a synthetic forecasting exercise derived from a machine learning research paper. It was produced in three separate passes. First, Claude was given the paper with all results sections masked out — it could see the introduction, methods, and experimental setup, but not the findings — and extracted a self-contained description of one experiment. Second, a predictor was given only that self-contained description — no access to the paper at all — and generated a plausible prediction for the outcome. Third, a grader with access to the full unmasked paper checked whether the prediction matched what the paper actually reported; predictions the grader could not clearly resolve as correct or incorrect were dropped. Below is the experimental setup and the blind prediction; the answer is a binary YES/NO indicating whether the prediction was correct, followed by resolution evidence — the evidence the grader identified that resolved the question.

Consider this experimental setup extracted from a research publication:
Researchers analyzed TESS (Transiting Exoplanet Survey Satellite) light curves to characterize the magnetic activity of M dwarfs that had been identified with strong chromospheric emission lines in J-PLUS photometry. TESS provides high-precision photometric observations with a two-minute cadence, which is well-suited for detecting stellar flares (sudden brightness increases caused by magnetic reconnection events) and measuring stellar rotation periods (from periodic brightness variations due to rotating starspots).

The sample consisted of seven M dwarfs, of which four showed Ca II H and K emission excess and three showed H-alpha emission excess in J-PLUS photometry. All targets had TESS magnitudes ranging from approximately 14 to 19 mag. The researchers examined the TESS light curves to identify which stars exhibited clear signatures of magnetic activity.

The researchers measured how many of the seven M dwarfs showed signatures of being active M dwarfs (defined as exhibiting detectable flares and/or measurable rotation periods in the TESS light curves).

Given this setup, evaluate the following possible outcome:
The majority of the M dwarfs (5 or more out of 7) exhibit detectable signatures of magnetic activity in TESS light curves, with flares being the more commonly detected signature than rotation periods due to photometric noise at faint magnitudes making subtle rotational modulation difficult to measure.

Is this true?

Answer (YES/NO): NO